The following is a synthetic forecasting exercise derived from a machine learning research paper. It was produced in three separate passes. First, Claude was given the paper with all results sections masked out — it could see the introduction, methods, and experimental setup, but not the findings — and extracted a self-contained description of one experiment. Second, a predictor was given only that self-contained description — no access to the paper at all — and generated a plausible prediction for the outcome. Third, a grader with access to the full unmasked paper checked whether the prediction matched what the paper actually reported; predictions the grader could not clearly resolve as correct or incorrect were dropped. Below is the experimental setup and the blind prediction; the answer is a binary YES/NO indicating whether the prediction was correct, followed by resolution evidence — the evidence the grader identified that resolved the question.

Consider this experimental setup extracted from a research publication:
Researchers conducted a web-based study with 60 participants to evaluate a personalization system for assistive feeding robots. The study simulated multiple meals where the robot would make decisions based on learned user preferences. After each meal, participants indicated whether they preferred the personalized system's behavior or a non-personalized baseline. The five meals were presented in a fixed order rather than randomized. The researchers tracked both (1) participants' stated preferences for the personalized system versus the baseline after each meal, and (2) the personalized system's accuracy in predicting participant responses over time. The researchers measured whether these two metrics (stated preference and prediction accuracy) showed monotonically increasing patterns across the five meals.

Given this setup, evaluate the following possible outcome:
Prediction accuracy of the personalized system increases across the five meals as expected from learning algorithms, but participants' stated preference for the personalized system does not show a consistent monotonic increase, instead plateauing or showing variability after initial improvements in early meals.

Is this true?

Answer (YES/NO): YES